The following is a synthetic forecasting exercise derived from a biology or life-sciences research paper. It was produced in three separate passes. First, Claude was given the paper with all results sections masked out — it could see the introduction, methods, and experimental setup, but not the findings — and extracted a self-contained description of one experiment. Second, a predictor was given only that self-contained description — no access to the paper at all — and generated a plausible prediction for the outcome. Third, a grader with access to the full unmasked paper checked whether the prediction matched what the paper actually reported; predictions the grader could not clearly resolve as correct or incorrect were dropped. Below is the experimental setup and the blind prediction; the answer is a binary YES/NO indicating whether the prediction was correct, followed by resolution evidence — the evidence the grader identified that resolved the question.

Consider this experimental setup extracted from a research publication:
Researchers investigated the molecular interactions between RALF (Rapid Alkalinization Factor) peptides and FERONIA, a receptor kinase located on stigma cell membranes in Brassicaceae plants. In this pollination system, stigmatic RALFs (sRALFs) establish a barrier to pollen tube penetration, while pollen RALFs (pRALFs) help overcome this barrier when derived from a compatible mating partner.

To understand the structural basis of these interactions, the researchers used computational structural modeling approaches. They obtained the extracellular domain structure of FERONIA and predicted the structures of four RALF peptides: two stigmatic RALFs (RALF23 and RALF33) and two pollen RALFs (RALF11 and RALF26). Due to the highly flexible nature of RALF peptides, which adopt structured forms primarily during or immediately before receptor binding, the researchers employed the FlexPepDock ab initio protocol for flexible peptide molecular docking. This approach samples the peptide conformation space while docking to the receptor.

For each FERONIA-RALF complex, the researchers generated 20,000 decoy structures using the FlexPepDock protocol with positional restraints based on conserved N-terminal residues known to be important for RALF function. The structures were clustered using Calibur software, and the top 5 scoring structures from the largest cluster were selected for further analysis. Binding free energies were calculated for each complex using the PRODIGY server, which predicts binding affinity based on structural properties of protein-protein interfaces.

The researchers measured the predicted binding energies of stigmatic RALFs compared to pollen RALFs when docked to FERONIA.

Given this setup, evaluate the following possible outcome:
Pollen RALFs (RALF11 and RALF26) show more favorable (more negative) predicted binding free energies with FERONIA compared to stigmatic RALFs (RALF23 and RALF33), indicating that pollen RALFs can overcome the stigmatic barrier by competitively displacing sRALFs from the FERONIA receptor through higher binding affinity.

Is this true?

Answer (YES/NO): NO